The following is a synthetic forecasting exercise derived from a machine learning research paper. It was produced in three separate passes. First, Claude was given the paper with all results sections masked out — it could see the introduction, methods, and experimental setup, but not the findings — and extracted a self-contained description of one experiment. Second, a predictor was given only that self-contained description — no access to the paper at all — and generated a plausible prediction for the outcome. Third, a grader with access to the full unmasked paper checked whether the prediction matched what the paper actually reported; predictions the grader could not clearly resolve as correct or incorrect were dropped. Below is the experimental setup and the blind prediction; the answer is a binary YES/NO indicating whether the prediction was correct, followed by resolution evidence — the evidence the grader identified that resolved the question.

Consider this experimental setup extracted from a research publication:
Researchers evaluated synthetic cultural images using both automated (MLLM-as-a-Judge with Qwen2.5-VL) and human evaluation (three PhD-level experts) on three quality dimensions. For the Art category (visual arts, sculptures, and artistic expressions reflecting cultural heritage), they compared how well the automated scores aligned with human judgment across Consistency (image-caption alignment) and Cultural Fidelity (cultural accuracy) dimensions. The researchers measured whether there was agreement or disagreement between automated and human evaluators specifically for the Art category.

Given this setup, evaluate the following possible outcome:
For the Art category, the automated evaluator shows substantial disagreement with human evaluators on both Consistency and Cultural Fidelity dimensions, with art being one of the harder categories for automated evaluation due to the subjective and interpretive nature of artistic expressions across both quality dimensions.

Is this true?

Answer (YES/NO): YES